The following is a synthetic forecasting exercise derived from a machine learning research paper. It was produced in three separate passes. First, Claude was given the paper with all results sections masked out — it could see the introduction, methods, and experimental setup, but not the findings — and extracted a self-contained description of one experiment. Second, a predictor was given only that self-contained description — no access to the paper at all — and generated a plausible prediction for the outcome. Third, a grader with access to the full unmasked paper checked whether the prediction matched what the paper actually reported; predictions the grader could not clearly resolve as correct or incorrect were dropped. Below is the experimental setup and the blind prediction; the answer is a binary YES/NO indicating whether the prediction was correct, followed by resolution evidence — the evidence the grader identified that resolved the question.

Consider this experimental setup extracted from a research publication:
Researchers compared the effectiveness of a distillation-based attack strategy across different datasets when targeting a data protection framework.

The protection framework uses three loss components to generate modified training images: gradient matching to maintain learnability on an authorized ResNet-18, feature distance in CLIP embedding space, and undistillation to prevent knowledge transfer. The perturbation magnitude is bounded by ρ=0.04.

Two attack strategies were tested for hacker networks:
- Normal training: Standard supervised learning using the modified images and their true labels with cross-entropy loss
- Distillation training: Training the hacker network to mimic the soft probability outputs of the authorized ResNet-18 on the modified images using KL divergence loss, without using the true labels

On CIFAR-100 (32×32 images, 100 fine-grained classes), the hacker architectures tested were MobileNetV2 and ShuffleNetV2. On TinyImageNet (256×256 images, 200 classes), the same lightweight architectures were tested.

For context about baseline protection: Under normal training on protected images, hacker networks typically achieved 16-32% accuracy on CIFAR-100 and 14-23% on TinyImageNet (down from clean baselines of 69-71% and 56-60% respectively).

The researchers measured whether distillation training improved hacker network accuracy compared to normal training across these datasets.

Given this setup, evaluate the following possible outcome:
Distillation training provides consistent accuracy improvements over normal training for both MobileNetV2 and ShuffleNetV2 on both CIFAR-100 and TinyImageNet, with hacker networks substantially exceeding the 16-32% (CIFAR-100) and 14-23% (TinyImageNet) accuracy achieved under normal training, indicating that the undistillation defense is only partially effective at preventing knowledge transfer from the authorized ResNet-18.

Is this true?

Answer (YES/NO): NO